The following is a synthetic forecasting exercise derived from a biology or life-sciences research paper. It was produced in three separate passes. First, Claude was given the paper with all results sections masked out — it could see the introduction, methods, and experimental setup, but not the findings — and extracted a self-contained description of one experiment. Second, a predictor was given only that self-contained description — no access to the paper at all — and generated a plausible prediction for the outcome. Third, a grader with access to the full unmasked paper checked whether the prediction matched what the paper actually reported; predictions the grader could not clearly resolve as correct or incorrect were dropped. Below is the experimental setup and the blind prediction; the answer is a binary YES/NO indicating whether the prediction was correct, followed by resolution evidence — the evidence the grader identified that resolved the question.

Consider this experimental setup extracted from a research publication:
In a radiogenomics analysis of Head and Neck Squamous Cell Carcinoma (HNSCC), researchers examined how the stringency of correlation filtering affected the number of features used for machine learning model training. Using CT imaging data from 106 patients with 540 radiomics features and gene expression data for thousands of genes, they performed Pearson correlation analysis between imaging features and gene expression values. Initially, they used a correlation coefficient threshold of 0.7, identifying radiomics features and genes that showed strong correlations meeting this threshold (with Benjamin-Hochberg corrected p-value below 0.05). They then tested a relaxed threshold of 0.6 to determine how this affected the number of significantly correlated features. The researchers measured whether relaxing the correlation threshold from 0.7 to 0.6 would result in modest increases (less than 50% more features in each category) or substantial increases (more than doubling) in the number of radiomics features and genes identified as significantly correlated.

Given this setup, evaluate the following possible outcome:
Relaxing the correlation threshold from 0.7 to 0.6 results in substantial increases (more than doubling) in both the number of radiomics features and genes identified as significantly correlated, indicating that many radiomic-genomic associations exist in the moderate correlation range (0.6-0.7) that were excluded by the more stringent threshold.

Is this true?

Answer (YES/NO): YES